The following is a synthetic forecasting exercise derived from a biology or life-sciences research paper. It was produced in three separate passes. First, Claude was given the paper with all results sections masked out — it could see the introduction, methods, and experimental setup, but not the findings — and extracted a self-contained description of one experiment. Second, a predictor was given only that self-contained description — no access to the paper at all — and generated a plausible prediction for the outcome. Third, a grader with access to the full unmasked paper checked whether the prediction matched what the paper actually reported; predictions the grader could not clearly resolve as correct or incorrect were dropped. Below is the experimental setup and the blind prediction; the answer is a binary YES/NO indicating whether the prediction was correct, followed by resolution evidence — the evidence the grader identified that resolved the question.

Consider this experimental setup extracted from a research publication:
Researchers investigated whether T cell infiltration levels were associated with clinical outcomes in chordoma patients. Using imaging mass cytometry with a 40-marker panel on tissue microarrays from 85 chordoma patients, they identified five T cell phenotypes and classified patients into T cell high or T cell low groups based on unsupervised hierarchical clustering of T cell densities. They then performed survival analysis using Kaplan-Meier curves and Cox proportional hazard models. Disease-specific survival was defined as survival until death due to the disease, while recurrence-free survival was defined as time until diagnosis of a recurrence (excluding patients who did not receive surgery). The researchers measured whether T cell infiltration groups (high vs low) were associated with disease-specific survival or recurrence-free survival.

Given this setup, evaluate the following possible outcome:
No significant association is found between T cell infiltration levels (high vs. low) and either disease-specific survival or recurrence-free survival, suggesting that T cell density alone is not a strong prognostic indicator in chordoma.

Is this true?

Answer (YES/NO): YES